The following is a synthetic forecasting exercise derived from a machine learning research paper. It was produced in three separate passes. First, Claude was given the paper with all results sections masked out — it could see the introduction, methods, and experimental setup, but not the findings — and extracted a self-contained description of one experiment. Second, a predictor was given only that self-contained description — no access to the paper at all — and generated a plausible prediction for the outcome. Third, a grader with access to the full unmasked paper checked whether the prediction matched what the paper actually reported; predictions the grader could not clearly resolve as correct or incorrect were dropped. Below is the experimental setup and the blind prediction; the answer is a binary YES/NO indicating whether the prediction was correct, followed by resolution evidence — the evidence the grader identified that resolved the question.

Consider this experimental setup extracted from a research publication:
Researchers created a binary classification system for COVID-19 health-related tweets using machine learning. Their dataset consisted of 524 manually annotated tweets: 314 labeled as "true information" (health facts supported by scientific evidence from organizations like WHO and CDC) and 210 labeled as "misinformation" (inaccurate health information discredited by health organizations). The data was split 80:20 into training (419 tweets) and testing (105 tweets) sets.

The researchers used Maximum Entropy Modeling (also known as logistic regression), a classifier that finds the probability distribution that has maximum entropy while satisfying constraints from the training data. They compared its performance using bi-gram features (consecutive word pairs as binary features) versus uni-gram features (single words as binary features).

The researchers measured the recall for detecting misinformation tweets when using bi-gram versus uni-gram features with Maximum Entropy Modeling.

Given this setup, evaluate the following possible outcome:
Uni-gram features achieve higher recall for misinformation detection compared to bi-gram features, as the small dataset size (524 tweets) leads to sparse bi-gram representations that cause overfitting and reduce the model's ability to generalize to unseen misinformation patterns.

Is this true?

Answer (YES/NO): NO